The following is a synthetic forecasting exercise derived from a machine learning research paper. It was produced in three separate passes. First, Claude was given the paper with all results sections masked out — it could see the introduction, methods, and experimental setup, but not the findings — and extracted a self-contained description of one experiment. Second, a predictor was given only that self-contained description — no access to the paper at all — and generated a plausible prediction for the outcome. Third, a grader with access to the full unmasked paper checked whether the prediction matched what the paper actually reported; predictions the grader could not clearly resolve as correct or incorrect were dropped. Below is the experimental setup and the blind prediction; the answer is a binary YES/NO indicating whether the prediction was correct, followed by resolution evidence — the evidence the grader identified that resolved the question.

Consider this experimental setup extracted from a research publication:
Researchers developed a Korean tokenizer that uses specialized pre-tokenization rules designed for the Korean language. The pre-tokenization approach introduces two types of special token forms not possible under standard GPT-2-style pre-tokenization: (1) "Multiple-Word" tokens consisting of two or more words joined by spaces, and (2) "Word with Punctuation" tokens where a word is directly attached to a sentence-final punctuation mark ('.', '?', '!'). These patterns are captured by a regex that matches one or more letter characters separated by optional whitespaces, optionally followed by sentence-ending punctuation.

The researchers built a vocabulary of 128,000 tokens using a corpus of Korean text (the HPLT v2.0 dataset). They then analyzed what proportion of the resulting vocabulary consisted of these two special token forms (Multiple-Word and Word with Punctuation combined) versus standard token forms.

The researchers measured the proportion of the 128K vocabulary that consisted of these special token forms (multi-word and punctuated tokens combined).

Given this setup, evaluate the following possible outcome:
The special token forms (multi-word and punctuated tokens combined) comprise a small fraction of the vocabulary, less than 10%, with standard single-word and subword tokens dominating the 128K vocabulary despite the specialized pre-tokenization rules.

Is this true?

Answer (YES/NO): NO